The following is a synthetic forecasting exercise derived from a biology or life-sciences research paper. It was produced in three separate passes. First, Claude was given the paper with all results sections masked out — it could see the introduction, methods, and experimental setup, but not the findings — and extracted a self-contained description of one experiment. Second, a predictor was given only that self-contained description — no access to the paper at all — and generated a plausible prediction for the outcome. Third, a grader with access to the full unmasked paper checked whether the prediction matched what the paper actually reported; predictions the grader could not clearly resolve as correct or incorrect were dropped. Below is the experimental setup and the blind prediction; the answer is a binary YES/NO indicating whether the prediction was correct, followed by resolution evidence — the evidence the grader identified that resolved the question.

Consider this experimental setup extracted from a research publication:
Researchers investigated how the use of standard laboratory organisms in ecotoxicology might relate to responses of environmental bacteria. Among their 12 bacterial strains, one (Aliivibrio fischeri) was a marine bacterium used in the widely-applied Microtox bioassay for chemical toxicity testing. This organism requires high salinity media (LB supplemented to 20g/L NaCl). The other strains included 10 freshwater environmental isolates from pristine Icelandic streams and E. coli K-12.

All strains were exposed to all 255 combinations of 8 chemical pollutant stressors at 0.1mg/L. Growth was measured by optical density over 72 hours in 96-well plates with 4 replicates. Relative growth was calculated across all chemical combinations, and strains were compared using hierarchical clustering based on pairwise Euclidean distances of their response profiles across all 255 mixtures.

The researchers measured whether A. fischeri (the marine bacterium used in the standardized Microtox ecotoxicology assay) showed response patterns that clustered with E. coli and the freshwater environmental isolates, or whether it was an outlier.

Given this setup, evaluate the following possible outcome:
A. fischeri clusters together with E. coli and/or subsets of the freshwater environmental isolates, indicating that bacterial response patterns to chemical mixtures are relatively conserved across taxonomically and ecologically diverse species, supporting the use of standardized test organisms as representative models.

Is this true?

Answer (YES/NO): NO